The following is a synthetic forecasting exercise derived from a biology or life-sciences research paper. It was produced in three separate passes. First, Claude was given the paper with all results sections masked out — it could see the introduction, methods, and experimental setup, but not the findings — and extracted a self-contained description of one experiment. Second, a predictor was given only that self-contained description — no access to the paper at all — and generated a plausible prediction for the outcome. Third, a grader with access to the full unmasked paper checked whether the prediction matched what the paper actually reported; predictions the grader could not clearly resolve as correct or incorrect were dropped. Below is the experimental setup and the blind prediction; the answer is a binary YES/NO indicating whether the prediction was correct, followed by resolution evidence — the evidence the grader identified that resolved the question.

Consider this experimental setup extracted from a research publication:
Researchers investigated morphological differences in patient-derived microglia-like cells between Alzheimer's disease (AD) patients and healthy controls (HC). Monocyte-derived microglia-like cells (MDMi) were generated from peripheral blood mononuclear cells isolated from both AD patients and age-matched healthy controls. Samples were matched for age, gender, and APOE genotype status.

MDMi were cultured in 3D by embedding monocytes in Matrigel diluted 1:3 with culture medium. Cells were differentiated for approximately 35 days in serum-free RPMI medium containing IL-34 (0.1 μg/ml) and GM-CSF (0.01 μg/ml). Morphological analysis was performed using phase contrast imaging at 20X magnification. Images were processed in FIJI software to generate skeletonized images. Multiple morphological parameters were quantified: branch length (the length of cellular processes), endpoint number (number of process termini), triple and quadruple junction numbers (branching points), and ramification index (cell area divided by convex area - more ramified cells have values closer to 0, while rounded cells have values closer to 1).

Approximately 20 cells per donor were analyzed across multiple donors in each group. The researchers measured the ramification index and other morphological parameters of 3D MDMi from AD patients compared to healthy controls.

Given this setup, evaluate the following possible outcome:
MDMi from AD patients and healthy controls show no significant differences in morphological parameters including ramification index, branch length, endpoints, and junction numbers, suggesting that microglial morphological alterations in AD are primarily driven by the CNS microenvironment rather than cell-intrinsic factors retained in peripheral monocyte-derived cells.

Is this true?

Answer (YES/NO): YES